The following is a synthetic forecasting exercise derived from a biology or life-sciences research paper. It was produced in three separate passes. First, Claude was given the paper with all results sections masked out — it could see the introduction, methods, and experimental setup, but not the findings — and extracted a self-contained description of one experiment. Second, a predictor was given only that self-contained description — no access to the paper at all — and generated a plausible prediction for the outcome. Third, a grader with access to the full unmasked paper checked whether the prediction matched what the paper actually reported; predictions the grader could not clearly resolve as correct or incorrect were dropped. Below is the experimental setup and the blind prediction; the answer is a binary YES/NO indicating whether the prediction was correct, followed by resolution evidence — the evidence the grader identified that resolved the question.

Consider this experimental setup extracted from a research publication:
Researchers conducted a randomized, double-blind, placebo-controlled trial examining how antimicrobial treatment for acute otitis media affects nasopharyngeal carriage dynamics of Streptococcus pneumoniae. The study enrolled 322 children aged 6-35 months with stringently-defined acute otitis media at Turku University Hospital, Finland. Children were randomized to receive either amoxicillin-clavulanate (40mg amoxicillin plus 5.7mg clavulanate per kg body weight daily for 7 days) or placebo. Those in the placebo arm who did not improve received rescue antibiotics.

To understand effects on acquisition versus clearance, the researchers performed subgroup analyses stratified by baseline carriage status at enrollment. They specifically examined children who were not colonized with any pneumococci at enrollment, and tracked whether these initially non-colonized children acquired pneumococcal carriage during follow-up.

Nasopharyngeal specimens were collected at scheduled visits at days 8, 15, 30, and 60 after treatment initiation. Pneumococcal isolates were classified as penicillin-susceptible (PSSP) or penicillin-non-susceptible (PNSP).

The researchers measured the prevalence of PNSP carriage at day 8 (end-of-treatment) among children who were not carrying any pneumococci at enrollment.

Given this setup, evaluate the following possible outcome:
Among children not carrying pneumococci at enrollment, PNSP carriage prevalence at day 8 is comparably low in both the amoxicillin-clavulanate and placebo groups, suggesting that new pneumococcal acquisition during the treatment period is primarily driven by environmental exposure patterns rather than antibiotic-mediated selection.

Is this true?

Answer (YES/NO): YES